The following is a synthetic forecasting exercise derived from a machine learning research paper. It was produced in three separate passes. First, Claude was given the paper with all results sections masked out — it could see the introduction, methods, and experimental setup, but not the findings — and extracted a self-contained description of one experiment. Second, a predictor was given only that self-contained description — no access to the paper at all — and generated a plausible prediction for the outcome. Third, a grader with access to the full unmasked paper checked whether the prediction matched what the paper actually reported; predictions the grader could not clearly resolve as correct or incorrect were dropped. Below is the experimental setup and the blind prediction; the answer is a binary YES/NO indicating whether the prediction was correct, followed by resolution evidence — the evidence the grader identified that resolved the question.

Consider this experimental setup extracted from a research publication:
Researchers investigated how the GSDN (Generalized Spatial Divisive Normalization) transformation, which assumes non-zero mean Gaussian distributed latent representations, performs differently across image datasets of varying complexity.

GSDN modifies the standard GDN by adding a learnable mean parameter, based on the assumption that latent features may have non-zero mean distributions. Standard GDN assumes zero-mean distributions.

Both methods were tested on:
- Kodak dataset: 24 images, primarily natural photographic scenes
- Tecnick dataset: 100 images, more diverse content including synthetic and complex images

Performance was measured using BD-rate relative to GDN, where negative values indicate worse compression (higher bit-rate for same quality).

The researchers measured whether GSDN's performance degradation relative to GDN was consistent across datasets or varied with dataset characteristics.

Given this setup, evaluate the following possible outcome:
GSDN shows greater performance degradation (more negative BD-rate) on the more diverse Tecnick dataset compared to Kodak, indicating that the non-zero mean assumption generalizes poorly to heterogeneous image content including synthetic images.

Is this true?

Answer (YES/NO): YES